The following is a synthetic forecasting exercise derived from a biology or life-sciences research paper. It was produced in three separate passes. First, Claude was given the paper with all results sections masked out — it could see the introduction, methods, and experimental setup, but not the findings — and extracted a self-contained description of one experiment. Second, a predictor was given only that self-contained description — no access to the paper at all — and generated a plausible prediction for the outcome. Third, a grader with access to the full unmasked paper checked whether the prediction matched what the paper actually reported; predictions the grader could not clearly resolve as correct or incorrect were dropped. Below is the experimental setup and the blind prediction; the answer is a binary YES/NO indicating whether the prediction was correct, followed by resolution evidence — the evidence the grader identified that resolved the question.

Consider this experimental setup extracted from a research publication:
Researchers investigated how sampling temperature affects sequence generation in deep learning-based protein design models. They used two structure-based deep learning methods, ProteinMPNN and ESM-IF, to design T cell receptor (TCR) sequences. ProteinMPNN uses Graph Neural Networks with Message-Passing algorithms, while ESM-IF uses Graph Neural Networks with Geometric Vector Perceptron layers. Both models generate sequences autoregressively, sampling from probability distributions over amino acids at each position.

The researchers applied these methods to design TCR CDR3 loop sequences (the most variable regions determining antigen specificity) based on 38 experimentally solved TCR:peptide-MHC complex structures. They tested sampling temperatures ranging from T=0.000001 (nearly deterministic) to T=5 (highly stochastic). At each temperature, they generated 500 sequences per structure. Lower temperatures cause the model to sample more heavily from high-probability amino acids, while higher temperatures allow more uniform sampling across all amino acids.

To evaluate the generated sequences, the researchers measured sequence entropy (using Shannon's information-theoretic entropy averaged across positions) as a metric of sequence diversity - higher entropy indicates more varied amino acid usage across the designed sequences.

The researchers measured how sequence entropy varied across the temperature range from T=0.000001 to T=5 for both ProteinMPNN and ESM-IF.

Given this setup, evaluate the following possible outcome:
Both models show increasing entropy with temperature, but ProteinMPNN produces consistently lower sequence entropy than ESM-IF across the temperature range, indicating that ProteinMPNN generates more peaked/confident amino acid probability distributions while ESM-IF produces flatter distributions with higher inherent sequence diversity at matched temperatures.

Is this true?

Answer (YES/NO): NO